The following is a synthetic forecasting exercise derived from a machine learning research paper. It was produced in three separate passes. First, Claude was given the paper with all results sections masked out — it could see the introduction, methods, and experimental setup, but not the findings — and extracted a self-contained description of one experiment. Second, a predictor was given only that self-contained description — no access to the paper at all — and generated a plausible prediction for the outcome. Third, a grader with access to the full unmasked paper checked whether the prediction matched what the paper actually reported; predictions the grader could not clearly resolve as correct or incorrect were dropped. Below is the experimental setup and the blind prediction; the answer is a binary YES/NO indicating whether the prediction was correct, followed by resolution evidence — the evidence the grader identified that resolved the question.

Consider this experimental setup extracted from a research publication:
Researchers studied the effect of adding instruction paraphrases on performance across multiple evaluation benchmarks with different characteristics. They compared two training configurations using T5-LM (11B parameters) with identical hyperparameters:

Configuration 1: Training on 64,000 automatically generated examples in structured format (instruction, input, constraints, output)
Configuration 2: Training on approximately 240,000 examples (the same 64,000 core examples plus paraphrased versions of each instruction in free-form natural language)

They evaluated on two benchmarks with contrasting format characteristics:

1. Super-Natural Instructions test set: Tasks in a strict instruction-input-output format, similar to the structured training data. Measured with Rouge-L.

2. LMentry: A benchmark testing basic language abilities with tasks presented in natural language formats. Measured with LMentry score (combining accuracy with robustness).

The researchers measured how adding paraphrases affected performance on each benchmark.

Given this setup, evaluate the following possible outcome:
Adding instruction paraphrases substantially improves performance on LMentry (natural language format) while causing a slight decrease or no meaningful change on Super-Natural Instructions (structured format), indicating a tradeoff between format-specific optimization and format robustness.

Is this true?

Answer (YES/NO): YES